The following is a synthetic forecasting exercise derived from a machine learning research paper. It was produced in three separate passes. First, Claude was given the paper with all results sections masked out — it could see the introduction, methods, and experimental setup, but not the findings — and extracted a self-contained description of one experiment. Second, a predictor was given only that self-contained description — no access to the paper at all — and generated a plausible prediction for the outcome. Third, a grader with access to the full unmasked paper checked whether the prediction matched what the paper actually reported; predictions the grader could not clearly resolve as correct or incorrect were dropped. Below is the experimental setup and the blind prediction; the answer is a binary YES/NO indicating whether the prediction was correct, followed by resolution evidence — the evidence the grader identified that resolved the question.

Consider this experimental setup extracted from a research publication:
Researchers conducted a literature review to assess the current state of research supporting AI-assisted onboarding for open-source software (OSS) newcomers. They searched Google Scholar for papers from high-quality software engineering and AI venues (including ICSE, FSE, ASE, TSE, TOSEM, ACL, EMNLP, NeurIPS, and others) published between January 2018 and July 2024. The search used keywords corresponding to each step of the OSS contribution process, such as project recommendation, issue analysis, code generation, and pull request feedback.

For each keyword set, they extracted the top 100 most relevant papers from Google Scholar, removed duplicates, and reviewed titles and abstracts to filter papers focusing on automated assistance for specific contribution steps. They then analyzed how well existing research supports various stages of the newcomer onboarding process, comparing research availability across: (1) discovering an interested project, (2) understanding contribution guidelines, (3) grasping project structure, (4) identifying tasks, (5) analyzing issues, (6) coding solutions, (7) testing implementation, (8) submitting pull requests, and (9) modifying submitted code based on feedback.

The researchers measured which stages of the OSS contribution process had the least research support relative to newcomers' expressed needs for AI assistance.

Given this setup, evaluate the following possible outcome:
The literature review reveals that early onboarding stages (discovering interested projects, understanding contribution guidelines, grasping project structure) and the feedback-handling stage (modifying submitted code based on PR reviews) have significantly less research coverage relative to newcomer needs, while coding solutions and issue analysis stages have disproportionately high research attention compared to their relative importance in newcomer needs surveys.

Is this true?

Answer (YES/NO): NO